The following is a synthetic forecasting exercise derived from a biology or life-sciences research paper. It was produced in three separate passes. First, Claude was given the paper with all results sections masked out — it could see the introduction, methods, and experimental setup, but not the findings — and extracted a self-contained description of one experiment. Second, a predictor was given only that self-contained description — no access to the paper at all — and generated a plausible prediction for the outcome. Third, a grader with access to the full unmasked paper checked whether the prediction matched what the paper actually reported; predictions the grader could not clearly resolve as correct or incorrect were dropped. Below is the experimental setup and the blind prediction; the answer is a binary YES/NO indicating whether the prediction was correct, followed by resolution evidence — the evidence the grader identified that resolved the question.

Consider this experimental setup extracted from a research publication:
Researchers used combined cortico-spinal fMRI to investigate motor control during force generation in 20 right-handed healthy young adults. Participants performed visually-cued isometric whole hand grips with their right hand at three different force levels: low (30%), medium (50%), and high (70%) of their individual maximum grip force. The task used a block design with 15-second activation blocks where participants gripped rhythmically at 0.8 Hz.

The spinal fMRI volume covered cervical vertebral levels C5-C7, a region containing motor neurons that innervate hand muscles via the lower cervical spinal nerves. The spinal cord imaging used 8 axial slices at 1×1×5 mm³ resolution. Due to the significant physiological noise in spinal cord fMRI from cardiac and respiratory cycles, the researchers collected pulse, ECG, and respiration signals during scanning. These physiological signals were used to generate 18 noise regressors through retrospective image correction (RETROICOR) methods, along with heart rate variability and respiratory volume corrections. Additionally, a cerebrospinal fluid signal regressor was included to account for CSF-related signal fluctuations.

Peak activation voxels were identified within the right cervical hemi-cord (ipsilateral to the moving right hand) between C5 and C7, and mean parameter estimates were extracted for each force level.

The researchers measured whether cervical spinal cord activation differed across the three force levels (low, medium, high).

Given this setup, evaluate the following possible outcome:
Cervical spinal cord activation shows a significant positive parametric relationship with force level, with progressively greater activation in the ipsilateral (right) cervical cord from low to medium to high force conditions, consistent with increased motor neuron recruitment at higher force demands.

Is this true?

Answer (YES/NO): YES